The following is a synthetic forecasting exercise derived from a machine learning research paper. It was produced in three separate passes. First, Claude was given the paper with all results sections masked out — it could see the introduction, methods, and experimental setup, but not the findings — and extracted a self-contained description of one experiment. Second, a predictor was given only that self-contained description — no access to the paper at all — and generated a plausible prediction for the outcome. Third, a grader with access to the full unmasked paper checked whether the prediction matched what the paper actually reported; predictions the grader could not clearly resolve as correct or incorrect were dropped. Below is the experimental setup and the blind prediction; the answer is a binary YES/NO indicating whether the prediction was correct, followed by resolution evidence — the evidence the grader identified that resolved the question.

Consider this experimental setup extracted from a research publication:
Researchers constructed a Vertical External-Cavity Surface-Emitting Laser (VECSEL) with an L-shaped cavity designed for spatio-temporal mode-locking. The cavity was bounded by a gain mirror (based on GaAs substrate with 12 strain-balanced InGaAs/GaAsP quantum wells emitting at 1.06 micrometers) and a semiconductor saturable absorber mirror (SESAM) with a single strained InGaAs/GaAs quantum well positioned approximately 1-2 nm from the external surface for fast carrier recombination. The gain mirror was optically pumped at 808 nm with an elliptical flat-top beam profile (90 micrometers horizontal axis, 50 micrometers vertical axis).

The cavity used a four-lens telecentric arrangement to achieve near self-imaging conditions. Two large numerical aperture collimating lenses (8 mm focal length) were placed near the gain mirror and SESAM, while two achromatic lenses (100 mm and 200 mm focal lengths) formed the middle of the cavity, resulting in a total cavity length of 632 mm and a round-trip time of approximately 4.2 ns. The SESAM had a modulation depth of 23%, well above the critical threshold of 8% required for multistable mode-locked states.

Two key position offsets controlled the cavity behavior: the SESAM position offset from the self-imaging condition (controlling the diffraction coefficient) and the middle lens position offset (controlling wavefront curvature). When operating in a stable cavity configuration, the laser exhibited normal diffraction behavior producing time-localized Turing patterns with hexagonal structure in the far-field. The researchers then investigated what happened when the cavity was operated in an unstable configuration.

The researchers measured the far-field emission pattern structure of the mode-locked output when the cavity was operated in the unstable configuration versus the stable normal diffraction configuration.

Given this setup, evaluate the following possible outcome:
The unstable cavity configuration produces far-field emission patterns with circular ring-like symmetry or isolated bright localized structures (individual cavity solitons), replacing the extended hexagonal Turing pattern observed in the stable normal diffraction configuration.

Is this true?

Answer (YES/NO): YES